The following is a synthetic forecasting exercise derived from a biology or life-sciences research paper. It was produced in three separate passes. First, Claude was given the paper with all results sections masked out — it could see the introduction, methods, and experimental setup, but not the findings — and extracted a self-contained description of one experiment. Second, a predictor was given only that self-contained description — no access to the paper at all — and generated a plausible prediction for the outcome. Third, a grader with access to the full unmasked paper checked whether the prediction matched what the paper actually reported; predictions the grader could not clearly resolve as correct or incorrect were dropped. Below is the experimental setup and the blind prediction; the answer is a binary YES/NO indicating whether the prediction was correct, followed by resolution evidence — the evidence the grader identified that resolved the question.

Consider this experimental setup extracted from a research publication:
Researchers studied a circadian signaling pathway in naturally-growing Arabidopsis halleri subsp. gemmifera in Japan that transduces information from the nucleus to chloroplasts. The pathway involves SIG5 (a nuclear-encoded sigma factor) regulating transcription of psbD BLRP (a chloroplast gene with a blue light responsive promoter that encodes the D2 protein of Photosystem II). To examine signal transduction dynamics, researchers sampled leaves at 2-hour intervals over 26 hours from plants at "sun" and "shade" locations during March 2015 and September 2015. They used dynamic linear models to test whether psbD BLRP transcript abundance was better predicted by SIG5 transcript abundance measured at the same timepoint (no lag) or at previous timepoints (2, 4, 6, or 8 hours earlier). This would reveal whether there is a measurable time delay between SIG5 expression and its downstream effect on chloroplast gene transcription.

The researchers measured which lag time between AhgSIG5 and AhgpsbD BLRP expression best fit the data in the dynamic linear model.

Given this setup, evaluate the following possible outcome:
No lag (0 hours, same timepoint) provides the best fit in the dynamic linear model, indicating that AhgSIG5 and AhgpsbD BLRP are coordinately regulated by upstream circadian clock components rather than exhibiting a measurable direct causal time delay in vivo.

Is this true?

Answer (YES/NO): NO